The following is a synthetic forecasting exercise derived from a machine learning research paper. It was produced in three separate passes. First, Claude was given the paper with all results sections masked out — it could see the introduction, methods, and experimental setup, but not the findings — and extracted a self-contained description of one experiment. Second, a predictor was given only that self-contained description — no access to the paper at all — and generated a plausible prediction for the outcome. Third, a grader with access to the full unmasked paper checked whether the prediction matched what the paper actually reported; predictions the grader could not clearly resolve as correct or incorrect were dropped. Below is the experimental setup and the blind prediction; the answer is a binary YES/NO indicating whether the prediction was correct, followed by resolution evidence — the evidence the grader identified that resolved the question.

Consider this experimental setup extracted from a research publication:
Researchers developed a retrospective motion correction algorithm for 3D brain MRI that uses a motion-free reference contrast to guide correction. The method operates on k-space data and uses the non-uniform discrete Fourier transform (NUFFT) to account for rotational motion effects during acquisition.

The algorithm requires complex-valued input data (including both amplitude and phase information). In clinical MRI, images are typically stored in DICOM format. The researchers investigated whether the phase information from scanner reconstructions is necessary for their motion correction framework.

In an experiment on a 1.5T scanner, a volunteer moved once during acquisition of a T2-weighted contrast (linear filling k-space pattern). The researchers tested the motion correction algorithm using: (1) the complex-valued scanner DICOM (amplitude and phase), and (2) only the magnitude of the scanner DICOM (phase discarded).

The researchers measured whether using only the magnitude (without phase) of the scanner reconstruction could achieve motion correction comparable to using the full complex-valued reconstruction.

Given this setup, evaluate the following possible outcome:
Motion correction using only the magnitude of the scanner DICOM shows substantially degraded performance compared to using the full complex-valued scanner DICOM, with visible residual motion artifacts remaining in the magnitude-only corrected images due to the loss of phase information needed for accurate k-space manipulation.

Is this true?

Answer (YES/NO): YES